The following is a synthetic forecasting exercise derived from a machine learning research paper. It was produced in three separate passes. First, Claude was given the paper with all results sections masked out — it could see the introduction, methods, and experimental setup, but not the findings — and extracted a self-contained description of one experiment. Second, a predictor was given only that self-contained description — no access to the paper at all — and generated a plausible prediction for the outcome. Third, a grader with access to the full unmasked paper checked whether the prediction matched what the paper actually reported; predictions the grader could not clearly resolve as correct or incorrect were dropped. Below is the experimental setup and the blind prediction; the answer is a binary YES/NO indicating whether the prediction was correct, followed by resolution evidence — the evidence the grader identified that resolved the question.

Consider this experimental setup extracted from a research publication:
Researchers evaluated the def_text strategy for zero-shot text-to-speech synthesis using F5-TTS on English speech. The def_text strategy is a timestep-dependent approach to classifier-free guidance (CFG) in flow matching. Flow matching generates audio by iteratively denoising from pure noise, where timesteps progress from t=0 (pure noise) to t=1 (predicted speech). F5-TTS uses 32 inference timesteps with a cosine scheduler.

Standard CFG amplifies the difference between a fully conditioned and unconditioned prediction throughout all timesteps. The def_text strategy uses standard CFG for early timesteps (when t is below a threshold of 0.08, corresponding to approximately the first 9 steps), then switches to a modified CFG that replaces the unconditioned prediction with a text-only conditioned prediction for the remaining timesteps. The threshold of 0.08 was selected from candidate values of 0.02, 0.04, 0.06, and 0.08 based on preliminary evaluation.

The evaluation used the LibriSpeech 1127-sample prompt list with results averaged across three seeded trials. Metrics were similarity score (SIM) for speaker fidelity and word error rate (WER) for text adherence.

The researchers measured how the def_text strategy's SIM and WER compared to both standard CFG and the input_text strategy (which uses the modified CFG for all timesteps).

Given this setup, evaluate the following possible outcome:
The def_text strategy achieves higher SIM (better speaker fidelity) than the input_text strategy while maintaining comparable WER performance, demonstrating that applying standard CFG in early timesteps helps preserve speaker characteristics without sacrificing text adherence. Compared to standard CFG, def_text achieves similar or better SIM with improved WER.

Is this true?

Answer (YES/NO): NO